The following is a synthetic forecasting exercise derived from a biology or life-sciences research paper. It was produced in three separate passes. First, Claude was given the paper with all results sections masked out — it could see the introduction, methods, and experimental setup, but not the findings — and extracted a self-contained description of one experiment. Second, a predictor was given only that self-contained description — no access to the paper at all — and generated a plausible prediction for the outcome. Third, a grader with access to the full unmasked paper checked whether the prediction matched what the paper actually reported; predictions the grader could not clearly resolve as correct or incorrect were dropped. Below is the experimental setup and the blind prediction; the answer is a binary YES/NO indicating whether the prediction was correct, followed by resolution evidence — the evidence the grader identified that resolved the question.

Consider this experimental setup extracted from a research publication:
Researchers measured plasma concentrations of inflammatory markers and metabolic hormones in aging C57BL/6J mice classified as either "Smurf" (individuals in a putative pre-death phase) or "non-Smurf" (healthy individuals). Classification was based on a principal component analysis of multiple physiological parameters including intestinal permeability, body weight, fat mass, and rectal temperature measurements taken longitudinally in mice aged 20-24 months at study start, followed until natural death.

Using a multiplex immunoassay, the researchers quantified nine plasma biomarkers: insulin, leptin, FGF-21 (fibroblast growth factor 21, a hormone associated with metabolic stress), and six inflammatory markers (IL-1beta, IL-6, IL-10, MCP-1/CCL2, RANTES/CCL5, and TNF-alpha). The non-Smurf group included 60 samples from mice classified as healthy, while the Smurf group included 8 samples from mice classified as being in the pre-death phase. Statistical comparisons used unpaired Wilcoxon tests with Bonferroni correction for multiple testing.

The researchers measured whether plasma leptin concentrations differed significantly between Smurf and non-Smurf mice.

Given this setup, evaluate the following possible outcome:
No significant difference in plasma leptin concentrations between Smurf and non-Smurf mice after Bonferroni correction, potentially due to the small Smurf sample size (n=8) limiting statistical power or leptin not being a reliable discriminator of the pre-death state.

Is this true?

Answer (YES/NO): NO